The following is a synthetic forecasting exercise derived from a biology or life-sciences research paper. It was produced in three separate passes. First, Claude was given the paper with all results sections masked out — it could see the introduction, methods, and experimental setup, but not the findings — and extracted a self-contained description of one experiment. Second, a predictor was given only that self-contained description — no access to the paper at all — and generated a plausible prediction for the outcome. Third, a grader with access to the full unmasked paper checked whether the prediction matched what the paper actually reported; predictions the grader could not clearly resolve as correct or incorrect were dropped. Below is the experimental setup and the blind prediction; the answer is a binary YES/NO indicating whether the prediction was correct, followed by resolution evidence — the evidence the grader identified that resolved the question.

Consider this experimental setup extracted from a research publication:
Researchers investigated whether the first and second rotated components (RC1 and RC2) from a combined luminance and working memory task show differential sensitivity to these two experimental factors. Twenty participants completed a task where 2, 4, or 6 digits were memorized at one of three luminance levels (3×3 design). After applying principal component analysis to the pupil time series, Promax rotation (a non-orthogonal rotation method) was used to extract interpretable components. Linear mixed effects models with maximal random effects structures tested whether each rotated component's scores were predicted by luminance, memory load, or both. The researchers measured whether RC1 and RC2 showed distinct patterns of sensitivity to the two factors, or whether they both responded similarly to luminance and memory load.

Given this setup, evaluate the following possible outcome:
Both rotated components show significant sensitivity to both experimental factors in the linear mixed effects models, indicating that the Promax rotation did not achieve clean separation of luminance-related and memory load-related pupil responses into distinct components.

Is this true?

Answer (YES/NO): YES